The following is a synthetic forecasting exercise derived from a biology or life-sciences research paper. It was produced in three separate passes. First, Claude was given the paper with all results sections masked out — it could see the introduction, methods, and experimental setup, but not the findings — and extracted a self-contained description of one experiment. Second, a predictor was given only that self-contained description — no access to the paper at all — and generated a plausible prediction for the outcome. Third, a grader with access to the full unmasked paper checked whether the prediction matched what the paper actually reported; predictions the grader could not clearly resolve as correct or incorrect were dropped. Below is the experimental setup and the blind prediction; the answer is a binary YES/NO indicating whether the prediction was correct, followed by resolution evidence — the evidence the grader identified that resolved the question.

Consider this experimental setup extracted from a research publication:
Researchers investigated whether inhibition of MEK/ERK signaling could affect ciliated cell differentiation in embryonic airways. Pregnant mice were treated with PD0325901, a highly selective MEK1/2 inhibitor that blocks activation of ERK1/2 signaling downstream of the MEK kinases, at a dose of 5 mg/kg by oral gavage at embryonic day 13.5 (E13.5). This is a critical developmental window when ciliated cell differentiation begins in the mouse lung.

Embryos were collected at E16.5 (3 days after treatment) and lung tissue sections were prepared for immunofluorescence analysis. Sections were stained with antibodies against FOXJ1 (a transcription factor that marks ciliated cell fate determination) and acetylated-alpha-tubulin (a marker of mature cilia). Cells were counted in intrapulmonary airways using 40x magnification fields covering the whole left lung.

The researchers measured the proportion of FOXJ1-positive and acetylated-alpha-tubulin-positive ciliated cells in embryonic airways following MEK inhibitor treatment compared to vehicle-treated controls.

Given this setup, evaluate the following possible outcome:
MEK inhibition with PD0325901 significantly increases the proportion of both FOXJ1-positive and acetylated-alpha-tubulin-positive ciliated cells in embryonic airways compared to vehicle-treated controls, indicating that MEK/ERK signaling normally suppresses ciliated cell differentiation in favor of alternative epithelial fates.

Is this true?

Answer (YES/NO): YES